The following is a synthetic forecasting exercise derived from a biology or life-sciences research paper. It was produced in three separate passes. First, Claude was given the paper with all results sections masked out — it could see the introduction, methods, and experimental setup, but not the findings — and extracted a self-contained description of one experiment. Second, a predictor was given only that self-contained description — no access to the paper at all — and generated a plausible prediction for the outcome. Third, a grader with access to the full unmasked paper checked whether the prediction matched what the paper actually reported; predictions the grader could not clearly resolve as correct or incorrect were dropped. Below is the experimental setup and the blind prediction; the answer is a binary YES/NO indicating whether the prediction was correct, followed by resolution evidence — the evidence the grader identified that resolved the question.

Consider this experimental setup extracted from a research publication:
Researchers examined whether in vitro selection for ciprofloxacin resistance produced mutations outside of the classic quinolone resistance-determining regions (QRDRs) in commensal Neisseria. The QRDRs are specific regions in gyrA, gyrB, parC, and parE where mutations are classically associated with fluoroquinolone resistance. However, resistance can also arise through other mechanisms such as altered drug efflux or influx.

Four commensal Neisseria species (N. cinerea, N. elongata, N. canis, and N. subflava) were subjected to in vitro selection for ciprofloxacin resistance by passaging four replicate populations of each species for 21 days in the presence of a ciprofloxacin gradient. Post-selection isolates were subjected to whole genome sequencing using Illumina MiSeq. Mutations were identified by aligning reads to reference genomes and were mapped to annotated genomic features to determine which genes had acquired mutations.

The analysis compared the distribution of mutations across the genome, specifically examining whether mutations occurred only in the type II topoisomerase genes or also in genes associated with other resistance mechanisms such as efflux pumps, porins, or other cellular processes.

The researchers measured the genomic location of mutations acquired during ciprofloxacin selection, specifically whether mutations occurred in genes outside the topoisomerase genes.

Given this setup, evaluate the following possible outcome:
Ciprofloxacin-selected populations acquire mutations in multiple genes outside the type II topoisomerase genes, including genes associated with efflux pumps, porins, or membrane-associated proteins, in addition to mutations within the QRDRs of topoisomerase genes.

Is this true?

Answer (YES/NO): YES